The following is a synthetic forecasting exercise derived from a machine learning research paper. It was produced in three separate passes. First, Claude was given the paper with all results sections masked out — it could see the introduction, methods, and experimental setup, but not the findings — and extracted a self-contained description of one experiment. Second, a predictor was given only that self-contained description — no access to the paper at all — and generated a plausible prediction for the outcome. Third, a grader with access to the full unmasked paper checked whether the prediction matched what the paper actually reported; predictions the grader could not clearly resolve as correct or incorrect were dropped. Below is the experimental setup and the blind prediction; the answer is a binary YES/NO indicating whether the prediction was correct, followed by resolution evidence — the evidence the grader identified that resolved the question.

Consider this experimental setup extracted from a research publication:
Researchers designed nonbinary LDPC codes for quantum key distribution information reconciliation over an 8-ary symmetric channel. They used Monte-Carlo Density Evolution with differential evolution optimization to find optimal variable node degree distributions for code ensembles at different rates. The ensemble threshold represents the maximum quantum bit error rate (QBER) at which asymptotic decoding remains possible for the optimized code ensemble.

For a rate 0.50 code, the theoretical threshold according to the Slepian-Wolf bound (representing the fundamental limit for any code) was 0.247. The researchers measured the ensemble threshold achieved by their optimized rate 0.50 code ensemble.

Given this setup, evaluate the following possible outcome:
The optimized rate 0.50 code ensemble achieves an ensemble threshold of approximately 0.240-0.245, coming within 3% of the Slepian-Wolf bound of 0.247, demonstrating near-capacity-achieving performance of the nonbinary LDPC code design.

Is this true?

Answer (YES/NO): NO